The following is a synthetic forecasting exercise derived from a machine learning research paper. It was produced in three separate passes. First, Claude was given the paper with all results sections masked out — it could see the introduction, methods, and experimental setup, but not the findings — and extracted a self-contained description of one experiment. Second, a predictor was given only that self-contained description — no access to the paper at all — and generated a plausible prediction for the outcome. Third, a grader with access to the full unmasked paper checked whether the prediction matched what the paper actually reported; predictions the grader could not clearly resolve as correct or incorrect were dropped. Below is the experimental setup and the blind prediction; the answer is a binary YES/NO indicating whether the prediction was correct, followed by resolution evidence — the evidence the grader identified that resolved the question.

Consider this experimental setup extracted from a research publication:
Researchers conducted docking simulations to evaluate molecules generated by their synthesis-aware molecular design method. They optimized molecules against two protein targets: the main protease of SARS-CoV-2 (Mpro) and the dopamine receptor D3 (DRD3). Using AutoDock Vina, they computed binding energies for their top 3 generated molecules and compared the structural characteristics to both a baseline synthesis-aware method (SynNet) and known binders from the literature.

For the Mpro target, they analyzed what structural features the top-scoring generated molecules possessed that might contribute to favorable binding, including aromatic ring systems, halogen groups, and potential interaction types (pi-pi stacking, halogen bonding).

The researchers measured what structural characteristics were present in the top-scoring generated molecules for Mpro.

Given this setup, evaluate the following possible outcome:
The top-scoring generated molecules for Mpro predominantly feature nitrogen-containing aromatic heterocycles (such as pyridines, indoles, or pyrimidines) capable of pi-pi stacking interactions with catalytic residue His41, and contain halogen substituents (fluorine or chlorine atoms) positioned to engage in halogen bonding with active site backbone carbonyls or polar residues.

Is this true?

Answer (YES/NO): NO